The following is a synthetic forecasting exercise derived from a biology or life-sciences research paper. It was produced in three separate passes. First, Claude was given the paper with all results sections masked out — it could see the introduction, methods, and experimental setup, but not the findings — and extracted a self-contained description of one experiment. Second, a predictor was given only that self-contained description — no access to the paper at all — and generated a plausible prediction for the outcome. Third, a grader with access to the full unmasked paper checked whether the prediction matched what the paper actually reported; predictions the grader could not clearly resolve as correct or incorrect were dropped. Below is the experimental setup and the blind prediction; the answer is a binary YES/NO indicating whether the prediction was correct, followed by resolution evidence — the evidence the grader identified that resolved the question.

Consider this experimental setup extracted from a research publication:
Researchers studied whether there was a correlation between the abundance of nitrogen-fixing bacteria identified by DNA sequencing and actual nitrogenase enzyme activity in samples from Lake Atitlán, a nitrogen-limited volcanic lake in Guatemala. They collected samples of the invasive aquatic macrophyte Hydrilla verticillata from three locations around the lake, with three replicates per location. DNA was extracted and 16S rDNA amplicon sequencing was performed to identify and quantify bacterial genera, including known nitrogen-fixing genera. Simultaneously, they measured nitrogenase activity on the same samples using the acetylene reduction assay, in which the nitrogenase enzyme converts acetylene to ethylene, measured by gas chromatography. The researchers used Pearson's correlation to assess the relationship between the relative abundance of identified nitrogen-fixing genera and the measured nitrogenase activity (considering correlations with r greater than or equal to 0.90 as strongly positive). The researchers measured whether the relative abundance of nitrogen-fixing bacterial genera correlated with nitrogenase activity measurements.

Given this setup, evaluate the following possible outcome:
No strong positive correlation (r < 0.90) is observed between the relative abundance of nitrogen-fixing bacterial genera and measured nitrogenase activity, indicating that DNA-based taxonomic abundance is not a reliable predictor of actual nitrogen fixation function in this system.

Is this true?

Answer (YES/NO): YES